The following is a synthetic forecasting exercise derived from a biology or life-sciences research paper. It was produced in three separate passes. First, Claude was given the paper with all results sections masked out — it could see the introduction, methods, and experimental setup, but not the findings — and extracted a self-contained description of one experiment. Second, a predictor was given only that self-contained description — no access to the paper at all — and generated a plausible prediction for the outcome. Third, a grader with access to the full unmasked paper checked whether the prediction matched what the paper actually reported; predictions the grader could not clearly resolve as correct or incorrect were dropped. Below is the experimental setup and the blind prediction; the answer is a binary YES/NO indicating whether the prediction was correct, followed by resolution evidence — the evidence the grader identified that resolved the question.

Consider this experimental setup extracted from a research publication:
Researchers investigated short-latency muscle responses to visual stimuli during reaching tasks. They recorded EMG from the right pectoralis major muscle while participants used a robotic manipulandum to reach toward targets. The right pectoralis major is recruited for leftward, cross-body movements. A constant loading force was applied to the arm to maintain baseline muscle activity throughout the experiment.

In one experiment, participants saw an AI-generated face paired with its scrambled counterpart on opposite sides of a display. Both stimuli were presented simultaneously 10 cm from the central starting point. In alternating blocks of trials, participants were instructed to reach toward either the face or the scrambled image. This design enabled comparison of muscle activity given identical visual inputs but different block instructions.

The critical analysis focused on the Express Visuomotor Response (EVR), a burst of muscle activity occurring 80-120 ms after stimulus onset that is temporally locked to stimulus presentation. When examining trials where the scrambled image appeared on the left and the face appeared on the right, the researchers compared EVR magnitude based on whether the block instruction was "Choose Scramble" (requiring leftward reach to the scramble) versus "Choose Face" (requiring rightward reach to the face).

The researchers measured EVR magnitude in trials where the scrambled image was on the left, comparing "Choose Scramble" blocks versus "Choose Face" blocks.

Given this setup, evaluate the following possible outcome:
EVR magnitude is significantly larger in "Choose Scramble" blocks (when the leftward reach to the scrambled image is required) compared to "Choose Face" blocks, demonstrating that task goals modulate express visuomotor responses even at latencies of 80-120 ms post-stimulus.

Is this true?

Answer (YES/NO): NO